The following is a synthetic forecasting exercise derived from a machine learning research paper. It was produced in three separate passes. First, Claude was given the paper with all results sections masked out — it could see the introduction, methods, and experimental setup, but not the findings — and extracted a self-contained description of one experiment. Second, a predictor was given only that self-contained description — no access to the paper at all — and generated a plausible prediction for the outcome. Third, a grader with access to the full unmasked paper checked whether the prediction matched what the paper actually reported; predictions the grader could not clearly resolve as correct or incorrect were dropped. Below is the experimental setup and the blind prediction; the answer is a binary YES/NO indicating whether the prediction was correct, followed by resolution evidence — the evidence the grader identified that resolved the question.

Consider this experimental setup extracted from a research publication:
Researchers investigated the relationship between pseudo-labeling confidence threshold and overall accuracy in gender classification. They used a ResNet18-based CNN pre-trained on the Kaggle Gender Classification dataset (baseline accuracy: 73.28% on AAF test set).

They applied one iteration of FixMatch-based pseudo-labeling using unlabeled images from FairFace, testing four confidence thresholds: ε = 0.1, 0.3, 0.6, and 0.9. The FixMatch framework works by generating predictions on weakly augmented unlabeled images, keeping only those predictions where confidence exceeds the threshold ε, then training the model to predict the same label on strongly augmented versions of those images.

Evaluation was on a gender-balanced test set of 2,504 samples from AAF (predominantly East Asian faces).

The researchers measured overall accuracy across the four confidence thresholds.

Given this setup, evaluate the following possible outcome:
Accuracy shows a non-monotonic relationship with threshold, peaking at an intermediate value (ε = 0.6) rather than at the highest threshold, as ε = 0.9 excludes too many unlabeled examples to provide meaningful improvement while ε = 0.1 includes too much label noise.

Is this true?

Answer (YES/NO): NO